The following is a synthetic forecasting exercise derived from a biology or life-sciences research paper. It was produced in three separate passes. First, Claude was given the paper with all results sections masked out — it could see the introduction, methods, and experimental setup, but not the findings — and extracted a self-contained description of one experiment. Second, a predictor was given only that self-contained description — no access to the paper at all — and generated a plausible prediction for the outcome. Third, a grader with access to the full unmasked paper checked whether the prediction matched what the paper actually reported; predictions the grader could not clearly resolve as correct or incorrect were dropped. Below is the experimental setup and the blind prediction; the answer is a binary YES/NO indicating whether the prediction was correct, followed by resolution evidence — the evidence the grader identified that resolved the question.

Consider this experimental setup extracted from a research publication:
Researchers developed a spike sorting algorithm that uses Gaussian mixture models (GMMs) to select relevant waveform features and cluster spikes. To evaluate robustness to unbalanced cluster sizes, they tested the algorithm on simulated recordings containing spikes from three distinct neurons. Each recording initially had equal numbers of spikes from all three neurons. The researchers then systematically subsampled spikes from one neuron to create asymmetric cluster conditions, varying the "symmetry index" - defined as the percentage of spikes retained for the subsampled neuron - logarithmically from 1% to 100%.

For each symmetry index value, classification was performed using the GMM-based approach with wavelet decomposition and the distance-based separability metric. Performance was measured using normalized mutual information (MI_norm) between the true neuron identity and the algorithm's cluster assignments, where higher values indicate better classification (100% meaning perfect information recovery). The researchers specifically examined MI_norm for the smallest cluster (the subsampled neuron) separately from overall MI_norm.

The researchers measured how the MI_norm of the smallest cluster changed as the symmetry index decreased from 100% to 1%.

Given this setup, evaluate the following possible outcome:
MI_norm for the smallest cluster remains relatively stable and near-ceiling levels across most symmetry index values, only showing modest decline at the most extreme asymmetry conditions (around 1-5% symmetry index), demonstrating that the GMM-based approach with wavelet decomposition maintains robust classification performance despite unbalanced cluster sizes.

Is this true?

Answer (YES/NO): NO